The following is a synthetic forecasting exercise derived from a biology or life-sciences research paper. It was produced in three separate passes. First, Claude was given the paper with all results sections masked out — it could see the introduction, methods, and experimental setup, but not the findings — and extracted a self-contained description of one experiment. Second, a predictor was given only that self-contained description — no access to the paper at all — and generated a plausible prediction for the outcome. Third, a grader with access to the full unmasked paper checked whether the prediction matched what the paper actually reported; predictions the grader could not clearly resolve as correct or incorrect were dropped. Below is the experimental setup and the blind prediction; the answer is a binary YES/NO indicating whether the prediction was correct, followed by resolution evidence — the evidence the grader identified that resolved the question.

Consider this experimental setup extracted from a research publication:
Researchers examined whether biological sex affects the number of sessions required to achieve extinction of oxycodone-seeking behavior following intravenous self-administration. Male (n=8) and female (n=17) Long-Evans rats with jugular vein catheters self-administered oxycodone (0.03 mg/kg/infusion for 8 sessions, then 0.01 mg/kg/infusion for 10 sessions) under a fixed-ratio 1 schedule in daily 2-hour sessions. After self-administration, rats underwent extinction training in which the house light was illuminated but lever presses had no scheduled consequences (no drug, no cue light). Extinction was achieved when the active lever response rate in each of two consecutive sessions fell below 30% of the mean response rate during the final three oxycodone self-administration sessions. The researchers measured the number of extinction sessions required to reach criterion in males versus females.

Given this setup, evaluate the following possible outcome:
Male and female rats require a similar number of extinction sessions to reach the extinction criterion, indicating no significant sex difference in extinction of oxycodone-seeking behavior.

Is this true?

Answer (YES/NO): YES